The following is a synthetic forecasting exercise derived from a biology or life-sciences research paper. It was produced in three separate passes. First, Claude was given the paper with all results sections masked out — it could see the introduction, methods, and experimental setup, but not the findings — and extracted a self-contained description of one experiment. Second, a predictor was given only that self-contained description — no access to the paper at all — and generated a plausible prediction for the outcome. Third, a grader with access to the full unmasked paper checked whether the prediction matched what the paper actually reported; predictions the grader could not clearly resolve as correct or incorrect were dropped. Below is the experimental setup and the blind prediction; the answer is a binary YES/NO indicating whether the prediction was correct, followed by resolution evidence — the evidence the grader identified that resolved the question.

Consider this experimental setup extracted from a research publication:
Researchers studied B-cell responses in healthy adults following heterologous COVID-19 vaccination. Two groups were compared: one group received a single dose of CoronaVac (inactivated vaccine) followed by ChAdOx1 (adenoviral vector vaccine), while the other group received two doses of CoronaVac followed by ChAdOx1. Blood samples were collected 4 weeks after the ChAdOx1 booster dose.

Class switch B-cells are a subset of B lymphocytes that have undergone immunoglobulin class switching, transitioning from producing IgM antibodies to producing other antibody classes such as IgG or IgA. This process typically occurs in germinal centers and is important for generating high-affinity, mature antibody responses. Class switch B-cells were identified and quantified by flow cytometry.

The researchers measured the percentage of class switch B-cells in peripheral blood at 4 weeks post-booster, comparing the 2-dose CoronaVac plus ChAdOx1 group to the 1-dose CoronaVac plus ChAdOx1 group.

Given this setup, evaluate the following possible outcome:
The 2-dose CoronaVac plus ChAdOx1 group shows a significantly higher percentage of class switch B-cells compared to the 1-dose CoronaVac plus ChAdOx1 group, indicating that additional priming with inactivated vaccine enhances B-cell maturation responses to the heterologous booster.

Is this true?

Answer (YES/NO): NO